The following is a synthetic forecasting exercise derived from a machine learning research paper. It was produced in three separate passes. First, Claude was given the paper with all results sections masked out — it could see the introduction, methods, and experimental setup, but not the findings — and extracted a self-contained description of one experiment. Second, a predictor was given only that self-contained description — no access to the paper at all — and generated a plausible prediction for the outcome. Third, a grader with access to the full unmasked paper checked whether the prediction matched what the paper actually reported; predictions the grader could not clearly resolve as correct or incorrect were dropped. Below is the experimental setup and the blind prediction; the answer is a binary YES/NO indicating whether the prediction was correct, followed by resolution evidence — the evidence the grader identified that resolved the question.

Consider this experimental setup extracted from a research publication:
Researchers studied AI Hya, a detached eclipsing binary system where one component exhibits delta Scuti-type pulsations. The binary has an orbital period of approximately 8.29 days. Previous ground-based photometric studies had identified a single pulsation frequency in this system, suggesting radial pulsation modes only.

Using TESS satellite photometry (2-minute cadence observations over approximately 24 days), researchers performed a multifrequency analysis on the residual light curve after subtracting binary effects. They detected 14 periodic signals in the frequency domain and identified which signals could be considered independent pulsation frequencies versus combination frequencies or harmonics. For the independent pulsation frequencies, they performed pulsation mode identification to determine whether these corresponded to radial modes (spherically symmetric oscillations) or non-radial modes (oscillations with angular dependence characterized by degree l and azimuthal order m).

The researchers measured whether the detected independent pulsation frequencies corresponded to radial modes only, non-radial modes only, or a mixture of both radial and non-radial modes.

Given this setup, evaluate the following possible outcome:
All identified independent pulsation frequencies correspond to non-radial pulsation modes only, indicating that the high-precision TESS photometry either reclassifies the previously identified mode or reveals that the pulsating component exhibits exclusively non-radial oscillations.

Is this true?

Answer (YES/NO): NO